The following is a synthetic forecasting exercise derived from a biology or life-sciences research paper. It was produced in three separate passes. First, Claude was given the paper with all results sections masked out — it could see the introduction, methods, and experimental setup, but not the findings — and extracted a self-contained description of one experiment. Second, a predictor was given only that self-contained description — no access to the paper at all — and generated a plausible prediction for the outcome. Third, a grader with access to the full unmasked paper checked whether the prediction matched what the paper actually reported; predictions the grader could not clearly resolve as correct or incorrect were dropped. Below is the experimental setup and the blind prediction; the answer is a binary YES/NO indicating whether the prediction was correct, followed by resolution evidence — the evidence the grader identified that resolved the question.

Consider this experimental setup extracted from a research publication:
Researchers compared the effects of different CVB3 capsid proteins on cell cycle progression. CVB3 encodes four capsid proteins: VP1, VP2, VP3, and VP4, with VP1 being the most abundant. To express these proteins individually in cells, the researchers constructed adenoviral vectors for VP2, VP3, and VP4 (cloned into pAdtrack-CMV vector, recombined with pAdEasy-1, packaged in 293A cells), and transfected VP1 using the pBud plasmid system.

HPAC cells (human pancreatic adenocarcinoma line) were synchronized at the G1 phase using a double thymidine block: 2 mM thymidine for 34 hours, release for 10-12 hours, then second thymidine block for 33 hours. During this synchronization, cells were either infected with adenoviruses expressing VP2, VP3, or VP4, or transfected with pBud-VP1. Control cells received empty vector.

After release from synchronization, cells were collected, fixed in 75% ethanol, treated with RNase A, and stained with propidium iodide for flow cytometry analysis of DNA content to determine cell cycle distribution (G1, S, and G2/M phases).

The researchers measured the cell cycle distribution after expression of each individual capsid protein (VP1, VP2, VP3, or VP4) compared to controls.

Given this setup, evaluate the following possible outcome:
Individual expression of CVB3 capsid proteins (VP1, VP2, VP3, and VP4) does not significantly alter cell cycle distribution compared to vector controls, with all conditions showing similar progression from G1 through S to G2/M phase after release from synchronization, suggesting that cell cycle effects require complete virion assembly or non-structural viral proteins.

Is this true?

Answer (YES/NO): NO